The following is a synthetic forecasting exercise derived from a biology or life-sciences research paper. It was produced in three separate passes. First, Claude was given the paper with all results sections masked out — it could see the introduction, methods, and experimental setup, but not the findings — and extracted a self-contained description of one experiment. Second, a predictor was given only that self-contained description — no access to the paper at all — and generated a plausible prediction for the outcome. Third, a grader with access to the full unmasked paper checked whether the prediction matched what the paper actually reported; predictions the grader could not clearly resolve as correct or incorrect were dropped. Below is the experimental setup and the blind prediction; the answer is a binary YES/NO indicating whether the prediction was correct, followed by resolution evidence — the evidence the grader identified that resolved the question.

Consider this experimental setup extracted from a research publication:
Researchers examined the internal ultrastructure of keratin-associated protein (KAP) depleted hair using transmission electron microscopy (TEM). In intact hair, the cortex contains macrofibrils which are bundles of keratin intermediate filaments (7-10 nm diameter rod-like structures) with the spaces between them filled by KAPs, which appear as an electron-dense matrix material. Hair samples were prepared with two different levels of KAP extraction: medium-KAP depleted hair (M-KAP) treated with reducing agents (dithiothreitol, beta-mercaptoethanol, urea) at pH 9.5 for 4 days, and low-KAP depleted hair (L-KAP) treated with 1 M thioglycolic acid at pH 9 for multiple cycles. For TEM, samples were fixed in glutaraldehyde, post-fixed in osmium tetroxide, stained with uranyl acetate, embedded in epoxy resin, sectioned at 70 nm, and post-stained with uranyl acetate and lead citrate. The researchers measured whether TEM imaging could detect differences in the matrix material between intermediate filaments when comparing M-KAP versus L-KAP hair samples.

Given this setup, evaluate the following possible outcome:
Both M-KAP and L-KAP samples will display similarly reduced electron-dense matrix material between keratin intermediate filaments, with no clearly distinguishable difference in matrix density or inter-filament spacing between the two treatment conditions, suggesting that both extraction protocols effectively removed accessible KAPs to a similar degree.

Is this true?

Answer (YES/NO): NO